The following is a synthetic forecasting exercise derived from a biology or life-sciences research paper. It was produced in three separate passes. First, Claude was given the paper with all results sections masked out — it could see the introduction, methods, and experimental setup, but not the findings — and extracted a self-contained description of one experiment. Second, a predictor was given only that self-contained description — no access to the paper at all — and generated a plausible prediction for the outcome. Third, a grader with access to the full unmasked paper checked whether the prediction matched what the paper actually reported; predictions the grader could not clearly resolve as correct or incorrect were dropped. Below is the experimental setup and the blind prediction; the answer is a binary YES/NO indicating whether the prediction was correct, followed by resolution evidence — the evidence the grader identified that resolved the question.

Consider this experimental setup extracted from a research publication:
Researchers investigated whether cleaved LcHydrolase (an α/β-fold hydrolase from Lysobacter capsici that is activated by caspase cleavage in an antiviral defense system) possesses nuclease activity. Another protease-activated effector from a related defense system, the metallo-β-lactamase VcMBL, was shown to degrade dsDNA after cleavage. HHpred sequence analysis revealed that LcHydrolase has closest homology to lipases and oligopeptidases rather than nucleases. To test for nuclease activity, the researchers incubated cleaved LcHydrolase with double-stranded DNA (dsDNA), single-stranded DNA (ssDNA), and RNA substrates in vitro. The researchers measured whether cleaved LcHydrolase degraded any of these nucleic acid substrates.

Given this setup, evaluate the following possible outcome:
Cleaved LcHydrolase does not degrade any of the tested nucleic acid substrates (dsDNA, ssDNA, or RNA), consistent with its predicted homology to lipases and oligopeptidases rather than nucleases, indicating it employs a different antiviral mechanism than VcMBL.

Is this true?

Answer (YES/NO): YES